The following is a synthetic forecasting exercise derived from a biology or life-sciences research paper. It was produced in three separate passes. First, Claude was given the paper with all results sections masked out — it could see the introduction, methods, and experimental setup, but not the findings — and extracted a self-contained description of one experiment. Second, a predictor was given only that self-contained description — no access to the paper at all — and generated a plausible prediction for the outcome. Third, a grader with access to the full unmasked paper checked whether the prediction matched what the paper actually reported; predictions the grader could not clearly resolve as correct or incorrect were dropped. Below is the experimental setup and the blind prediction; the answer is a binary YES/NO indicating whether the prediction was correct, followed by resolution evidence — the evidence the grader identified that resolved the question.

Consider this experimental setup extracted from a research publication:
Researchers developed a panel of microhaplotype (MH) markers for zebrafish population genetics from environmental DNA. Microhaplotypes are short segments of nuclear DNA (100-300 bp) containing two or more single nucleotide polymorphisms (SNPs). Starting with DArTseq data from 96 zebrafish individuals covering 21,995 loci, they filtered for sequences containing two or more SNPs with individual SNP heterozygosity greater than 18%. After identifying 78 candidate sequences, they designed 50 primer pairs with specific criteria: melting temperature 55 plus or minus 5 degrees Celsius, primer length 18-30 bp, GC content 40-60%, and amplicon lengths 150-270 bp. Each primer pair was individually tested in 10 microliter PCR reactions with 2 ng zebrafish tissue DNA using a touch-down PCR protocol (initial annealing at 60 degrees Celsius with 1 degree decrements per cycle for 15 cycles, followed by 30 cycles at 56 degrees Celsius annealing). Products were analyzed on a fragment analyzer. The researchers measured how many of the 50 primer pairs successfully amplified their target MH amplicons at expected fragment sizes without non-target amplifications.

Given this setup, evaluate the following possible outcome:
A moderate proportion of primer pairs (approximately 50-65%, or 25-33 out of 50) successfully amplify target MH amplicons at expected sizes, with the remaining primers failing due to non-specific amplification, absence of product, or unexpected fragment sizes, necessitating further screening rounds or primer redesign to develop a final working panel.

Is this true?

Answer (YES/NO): NO